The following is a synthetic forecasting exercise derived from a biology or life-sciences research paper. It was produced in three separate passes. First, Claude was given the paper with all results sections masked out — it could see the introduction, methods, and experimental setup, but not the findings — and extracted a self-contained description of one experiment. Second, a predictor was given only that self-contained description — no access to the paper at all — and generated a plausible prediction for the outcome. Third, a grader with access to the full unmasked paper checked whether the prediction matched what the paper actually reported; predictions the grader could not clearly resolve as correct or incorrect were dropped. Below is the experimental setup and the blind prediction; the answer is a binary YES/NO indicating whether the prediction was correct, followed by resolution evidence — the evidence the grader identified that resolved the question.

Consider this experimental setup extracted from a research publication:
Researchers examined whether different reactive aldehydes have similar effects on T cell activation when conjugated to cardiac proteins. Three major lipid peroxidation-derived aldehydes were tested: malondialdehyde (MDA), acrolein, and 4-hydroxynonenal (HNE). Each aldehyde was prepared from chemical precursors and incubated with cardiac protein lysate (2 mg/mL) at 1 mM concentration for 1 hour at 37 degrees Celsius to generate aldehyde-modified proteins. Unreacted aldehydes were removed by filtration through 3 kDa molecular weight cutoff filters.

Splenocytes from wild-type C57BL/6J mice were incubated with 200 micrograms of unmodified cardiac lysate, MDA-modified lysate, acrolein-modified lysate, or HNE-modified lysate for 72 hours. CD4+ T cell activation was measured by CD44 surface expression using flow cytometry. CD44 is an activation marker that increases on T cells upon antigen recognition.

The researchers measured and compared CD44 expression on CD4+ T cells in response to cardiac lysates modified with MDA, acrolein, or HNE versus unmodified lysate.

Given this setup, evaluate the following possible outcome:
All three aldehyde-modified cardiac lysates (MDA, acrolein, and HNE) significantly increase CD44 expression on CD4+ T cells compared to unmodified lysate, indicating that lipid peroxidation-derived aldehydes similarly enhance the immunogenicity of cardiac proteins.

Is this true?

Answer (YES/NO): YES